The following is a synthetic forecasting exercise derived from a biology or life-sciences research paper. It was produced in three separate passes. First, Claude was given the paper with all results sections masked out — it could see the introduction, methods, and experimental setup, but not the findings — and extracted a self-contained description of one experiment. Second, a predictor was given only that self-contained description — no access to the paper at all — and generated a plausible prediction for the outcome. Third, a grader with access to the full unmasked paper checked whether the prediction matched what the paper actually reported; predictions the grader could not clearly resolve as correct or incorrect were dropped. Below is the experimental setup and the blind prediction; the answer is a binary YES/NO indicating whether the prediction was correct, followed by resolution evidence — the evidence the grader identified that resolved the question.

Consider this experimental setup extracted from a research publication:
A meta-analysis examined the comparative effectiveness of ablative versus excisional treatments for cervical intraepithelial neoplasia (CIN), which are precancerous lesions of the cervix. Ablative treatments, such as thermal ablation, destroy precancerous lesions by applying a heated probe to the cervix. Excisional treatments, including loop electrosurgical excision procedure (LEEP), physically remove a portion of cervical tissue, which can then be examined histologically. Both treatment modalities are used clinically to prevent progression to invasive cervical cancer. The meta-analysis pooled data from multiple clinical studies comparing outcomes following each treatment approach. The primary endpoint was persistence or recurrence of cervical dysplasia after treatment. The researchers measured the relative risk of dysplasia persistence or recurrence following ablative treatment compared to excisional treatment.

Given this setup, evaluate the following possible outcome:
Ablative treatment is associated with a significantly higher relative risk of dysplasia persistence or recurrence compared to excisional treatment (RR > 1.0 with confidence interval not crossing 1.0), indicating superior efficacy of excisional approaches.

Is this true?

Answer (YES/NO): YES